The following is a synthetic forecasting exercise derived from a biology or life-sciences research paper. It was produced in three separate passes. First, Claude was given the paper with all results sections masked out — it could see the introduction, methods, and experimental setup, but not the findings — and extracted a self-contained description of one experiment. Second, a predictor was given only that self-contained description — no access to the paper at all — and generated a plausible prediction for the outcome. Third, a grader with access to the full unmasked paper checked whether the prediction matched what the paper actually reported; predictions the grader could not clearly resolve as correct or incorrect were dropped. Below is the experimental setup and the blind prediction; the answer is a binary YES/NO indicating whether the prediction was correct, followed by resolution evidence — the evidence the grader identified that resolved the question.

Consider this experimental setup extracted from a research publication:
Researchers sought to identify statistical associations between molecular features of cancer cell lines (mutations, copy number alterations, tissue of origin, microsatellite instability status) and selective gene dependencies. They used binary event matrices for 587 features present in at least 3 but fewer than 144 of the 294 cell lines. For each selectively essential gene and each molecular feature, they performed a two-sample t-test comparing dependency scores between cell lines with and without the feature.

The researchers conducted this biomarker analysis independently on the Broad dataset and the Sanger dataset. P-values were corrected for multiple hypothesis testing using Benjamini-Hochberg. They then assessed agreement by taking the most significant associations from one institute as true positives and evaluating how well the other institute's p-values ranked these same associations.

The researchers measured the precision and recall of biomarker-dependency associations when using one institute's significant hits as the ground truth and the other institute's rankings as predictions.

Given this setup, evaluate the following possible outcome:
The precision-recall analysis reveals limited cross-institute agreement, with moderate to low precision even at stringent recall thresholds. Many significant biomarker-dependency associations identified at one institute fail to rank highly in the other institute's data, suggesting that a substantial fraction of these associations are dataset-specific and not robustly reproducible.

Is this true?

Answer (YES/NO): NO